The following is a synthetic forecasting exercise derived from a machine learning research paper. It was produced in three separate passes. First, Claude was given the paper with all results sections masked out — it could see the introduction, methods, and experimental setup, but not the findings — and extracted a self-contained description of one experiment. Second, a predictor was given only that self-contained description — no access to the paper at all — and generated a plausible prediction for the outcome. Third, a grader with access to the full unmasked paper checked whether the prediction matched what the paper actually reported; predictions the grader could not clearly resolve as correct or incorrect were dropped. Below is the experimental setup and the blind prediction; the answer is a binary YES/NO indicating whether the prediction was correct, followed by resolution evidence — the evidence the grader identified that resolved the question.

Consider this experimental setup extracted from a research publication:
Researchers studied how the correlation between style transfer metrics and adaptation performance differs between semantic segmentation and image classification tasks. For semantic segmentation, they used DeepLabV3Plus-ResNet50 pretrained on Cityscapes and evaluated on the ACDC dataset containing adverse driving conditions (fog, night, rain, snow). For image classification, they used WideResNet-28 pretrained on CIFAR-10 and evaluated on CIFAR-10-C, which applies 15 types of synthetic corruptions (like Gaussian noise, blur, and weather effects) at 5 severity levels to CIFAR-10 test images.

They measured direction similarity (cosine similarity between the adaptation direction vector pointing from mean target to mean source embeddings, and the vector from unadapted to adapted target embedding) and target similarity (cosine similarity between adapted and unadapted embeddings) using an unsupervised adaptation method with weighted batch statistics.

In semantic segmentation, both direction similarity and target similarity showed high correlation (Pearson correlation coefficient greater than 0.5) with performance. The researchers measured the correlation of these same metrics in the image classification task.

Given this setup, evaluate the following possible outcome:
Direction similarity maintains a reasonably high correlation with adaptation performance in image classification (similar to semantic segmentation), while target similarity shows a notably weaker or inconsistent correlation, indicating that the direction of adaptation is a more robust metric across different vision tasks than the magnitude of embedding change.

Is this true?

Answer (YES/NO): NO